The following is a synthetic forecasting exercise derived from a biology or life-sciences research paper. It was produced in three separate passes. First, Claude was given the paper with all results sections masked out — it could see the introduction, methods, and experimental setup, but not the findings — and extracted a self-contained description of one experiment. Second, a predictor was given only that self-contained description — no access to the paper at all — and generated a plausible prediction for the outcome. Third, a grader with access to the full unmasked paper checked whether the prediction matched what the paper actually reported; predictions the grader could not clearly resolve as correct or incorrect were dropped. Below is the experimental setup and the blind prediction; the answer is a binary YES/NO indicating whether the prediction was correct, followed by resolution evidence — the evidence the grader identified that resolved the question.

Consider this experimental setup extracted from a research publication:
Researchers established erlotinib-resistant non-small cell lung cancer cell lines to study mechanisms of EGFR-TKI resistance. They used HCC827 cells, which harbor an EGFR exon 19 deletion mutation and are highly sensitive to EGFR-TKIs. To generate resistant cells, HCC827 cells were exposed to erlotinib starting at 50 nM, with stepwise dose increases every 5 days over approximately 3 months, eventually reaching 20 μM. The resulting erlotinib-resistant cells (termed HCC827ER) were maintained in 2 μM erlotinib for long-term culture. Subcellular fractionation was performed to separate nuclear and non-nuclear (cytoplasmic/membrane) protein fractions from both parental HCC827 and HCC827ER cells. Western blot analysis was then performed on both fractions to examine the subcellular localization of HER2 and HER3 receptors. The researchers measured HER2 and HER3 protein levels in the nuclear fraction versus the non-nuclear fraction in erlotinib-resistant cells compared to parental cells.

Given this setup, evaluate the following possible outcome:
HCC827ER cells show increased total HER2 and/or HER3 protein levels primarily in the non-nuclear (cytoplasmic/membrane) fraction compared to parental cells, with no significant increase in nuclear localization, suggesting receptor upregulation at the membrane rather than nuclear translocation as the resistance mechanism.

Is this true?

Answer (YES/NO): NO